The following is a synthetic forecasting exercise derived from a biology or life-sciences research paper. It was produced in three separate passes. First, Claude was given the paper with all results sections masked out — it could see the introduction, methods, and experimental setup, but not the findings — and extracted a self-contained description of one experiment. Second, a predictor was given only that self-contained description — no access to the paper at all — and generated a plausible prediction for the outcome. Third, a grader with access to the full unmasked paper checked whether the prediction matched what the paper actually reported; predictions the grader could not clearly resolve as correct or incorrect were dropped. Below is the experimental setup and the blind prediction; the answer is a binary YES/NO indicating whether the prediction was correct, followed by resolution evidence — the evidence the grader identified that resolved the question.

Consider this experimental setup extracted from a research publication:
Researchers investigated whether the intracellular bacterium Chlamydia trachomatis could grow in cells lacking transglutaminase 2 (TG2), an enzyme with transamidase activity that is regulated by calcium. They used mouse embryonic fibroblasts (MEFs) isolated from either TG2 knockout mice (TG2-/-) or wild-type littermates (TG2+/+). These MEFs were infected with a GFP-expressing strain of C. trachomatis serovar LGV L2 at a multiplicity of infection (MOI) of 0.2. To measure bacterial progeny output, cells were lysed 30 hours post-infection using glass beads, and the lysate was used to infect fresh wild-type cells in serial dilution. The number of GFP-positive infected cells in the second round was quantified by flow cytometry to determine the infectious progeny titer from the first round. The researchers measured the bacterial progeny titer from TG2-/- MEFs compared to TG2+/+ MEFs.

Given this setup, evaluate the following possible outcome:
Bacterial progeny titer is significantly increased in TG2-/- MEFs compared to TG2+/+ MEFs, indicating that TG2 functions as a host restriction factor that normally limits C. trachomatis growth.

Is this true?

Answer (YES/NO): NO